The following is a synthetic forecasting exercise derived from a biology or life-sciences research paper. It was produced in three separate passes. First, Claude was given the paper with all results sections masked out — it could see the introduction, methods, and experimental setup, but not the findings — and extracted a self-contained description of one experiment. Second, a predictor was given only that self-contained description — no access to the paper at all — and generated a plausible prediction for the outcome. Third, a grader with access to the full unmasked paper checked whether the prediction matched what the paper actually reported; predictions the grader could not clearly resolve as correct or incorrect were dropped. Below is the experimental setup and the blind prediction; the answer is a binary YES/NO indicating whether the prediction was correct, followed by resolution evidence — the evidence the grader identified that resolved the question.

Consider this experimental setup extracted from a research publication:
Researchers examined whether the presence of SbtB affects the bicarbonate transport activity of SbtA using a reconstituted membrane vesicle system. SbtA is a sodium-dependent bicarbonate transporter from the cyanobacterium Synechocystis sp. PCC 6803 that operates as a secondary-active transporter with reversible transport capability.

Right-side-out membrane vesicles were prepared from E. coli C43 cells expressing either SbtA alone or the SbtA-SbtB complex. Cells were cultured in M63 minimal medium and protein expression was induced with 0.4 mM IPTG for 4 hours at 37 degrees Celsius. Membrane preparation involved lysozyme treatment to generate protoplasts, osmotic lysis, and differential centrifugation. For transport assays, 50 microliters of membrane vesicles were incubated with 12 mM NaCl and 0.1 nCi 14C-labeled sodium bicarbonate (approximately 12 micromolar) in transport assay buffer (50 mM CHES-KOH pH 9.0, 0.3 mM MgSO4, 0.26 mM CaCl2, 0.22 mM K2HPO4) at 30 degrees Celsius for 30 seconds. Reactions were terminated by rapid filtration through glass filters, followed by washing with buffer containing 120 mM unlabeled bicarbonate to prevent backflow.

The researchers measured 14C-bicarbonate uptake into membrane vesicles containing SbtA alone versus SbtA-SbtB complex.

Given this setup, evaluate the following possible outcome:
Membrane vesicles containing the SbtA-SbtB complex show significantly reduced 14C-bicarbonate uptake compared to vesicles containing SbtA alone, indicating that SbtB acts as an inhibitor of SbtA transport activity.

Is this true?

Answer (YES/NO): NO